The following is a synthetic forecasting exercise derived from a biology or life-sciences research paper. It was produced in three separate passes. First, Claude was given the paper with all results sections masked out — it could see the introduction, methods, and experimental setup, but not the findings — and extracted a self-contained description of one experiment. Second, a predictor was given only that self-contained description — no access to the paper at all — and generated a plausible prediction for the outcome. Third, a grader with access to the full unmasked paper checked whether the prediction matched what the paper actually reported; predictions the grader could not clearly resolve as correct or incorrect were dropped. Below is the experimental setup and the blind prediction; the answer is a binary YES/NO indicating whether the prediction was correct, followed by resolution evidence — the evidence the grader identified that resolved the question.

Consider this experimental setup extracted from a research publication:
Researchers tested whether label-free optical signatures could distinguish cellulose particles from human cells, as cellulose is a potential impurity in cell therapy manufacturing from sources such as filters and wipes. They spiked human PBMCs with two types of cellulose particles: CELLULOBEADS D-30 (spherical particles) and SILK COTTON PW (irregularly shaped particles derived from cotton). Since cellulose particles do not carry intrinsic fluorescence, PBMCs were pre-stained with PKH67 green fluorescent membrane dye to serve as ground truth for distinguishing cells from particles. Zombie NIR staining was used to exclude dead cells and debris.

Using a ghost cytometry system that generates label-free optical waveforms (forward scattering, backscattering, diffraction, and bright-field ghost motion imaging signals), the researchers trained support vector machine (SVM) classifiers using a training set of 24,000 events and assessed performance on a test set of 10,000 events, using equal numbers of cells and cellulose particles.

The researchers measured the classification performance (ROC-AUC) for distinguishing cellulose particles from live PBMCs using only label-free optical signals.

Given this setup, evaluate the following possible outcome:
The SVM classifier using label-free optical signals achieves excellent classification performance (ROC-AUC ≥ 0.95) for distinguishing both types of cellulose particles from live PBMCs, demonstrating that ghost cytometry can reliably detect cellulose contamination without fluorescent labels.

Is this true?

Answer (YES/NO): YES